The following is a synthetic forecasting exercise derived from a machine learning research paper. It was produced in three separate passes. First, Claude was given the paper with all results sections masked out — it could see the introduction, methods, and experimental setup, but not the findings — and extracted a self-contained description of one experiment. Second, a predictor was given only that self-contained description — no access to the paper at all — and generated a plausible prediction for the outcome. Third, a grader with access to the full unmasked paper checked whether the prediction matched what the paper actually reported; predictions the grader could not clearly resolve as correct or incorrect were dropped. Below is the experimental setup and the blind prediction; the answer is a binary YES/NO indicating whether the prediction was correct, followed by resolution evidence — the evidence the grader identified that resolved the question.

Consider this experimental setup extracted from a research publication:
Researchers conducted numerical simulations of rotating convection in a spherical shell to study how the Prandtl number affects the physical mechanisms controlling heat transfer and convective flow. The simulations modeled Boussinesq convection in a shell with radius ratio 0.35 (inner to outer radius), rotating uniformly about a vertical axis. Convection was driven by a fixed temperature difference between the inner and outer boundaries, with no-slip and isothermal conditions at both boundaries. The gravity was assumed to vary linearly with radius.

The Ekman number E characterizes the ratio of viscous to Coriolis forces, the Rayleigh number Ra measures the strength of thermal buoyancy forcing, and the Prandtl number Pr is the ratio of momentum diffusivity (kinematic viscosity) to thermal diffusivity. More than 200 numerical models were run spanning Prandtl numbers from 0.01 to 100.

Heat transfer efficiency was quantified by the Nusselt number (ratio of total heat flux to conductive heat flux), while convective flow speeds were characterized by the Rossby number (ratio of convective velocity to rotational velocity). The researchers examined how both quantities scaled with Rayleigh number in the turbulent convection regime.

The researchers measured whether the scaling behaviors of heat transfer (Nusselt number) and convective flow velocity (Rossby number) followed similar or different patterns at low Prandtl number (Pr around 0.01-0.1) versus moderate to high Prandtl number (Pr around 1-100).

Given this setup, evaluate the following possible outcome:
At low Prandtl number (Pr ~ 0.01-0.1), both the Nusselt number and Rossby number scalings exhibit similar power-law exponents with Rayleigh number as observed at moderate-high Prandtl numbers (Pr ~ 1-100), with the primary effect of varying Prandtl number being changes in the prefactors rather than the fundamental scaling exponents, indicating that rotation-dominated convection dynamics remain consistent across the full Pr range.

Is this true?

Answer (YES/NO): NO